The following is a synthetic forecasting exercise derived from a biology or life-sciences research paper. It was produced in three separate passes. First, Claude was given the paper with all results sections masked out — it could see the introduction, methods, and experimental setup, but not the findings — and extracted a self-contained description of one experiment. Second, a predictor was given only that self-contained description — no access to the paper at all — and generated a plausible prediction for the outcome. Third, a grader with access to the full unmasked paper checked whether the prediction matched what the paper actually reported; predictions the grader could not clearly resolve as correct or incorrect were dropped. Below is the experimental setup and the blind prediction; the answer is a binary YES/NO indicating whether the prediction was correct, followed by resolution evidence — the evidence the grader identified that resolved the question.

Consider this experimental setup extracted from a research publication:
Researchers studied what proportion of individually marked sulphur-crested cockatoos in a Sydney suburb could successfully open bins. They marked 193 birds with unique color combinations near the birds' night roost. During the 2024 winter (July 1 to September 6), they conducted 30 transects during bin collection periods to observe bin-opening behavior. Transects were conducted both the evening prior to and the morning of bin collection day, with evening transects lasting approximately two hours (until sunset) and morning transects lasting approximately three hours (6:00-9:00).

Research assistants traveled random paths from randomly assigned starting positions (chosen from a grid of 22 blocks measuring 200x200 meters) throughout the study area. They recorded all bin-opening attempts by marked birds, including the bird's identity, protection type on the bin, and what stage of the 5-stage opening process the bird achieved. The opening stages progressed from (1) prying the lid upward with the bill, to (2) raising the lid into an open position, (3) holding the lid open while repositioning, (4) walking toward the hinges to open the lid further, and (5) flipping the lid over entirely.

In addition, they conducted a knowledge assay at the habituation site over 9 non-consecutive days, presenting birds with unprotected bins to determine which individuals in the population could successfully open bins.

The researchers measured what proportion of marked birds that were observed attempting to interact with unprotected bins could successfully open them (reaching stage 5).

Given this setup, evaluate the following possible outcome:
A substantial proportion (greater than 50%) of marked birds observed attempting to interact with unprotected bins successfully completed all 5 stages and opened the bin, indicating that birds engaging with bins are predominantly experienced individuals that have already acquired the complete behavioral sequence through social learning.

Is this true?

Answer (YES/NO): NO